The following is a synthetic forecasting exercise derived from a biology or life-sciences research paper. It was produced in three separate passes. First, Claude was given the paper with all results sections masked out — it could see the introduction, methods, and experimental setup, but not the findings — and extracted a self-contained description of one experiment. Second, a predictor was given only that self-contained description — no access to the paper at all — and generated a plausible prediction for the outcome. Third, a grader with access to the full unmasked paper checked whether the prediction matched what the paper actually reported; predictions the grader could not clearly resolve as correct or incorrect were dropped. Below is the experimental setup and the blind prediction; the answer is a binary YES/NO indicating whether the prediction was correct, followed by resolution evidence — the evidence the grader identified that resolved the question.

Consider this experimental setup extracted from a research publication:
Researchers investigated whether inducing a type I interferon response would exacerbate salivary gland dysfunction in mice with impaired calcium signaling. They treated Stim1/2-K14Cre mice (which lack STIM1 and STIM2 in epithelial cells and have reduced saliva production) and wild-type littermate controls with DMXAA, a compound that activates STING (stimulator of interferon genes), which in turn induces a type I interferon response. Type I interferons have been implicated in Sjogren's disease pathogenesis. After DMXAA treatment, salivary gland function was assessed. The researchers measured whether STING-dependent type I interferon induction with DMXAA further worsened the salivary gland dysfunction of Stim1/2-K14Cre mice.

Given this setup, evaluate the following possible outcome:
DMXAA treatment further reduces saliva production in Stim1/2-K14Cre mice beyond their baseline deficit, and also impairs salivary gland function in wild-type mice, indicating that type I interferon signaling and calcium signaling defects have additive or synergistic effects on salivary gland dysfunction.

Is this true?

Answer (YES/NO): NO